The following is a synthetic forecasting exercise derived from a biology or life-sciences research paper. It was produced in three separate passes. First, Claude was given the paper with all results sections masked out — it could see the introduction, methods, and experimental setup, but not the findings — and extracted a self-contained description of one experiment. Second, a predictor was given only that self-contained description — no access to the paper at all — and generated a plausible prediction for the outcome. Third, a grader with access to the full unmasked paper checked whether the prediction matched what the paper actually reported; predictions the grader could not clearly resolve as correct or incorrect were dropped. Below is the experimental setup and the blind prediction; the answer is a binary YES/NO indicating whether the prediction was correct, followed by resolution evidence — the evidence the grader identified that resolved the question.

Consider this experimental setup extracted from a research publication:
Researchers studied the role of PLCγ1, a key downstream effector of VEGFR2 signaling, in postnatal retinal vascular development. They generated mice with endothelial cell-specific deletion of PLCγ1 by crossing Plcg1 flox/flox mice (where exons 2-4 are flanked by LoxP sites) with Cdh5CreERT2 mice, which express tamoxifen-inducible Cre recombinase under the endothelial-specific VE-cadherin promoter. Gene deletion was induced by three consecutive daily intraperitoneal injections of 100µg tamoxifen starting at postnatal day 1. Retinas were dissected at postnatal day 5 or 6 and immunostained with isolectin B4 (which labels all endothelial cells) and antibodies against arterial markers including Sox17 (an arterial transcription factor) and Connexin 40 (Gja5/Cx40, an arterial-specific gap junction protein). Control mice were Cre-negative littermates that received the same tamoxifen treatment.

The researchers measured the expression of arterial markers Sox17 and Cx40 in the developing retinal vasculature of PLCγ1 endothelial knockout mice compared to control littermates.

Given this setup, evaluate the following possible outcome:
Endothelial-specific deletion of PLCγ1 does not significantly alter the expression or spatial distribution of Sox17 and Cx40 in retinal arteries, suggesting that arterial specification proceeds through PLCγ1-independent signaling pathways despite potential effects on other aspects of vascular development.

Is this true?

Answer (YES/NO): NO